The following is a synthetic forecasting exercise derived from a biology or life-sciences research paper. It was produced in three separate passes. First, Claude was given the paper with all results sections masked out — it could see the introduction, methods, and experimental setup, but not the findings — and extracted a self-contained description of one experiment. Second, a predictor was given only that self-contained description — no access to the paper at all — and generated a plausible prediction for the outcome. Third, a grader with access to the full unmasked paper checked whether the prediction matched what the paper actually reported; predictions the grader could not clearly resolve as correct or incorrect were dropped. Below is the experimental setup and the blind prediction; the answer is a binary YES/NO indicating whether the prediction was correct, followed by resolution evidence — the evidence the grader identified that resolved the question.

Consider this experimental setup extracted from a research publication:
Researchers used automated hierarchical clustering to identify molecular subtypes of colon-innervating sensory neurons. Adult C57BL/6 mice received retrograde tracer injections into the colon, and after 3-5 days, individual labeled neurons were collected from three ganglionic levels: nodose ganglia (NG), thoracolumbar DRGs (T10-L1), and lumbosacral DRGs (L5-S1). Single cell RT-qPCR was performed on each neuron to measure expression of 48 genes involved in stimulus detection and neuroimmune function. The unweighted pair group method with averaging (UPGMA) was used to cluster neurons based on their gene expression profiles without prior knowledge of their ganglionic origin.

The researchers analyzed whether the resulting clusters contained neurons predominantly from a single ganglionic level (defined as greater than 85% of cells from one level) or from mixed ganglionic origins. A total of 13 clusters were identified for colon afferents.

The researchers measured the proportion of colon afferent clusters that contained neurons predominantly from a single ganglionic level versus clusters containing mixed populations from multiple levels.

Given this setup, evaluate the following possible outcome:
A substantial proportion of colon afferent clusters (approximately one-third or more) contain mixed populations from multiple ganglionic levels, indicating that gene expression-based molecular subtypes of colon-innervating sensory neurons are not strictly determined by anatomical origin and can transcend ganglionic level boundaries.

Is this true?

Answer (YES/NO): NO